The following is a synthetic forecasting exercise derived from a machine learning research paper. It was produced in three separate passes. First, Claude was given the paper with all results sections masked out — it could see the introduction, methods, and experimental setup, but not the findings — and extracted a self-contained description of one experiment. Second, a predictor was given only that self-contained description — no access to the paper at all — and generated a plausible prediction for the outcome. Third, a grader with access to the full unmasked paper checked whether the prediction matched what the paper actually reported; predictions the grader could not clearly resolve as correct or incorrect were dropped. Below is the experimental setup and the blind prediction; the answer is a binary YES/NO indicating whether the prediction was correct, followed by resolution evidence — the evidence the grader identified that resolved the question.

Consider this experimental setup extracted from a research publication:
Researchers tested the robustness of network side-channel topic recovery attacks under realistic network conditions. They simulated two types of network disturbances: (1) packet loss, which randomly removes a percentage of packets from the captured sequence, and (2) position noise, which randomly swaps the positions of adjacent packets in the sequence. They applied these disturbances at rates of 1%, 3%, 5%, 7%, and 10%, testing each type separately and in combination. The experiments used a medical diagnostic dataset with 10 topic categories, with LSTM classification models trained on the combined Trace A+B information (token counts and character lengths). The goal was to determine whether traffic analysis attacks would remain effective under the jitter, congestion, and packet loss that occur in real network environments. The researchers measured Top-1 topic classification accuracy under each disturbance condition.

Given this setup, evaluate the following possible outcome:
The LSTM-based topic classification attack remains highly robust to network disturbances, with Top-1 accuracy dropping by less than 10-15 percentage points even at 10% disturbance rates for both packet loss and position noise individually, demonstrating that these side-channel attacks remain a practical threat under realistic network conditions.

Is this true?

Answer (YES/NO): NO